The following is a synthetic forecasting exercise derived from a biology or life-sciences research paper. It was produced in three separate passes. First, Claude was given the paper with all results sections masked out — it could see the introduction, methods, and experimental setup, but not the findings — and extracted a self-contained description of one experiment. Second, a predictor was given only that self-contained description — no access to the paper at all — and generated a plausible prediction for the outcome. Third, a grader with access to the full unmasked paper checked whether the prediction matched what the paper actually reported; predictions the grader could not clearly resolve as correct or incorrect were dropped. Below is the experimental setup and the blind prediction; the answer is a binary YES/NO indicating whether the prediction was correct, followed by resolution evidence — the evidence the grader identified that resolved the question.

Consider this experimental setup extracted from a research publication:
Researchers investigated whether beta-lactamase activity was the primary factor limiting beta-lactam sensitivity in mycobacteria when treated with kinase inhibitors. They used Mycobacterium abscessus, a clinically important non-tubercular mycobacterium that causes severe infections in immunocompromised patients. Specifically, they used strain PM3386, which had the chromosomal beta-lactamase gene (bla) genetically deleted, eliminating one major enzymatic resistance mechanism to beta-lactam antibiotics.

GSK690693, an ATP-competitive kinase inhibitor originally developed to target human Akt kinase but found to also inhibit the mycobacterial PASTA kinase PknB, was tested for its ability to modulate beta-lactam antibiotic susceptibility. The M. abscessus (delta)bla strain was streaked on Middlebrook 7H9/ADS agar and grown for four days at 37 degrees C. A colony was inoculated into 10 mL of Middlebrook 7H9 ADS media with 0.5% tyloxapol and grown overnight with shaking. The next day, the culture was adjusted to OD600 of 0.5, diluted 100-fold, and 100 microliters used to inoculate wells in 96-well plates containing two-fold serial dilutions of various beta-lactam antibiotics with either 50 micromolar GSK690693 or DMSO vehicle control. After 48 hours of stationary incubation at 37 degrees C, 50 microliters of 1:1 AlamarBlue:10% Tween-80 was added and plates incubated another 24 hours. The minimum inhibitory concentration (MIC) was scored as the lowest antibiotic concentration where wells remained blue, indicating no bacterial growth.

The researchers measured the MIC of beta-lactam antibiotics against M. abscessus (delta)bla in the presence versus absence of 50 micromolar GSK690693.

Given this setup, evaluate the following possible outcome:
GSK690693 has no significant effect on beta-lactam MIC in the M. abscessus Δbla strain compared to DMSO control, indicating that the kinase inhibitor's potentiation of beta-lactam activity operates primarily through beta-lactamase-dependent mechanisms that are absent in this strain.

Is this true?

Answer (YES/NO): NO